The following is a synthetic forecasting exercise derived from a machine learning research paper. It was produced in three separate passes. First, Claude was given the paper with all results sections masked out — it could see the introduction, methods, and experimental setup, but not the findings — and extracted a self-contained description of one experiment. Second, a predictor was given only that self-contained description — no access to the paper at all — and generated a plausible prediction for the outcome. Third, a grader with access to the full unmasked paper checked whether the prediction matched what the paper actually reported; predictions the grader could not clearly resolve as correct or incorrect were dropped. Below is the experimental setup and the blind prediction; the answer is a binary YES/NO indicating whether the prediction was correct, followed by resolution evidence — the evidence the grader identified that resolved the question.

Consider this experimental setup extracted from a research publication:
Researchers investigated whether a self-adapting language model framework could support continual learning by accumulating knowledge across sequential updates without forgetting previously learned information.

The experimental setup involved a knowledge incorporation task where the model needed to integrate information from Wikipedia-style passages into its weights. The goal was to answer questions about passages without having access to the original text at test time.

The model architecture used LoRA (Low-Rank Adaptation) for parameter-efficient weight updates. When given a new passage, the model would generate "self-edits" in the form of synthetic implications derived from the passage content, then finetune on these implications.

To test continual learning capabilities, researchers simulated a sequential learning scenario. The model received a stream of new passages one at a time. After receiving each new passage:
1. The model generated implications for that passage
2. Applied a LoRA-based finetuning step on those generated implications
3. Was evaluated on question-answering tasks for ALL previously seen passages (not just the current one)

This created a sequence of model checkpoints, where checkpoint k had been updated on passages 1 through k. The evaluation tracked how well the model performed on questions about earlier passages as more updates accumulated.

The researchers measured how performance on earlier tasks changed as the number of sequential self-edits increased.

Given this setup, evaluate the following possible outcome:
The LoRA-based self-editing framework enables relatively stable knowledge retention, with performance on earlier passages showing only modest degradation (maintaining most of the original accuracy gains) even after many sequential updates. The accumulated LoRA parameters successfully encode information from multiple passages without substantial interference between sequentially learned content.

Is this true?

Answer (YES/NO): NO